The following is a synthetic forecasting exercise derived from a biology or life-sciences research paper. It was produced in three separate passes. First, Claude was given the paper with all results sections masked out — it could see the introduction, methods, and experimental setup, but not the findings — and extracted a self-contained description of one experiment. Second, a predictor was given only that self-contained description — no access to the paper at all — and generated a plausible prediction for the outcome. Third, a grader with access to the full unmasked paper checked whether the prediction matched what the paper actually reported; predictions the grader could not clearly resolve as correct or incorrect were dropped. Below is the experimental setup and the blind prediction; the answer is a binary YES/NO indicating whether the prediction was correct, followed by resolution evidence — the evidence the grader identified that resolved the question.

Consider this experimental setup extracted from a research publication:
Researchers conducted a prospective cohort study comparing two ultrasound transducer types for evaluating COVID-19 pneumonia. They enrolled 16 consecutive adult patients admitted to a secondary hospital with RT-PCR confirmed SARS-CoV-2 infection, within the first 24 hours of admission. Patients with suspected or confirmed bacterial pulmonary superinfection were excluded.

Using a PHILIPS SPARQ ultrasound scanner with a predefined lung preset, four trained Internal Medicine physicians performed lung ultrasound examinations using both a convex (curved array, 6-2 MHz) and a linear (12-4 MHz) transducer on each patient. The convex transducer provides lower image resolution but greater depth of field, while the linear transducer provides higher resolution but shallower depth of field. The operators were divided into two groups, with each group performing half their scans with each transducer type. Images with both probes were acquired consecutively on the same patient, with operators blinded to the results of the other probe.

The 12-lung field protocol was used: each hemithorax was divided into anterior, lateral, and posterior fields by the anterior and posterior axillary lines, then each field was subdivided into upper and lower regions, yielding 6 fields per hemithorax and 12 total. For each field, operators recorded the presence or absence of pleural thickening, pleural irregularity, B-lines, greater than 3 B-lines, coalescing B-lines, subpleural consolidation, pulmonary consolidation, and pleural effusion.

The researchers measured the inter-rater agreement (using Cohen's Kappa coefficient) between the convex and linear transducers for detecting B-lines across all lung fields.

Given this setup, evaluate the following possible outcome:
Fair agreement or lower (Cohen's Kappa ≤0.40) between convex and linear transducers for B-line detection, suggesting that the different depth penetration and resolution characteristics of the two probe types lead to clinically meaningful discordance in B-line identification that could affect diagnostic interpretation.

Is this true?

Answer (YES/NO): YES